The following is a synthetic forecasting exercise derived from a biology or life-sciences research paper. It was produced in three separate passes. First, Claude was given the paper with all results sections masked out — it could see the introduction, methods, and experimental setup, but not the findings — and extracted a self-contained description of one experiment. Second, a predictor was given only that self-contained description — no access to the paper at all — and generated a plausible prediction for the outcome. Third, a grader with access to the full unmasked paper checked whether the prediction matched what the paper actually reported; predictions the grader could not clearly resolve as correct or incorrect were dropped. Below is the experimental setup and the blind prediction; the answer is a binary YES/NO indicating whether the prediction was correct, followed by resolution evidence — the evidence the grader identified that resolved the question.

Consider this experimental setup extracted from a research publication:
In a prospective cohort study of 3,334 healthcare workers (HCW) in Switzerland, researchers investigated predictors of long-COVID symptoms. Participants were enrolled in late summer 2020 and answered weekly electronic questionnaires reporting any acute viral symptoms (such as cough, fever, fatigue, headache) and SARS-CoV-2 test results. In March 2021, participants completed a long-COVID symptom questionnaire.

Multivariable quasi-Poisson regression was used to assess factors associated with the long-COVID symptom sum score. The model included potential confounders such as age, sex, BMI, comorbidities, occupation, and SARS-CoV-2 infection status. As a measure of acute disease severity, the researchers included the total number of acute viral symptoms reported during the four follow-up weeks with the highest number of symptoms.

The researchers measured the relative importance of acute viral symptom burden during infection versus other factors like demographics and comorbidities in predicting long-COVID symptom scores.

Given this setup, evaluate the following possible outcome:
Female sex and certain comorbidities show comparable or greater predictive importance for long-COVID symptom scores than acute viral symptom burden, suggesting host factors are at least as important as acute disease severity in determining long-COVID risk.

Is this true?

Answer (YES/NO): NO